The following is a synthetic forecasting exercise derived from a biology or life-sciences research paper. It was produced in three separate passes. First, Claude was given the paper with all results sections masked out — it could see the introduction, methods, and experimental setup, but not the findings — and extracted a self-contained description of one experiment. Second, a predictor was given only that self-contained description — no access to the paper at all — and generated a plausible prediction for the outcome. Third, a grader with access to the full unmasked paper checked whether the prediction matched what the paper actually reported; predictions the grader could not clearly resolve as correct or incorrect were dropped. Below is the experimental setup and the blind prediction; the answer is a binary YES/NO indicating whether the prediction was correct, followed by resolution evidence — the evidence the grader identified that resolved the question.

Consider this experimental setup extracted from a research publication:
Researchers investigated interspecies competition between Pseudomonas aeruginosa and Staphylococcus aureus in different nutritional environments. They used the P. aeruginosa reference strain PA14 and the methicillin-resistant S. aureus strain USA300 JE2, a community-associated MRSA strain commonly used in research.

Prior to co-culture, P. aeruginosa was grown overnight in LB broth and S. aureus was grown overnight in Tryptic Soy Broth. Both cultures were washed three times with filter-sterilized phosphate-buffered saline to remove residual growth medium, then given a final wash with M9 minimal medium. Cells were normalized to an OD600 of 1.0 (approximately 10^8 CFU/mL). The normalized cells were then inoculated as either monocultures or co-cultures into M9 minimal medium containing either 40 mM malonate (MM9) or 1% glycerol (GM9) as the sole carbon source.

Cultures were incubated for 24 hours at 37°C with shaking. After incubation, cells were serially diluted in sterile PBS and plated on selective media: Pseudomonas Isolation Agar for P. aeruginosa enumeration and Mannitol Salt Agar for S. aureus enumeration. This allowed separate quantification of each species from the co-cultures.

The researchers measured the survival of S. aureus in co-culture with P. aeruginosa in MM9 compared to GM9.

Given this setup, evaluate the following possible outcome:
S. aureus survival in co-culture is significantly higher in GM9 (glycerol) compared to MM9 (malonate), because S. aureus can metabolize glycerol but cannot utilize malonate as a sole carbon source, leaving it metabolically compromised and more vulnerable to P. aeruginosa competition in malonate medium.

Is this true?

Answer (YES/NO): NO